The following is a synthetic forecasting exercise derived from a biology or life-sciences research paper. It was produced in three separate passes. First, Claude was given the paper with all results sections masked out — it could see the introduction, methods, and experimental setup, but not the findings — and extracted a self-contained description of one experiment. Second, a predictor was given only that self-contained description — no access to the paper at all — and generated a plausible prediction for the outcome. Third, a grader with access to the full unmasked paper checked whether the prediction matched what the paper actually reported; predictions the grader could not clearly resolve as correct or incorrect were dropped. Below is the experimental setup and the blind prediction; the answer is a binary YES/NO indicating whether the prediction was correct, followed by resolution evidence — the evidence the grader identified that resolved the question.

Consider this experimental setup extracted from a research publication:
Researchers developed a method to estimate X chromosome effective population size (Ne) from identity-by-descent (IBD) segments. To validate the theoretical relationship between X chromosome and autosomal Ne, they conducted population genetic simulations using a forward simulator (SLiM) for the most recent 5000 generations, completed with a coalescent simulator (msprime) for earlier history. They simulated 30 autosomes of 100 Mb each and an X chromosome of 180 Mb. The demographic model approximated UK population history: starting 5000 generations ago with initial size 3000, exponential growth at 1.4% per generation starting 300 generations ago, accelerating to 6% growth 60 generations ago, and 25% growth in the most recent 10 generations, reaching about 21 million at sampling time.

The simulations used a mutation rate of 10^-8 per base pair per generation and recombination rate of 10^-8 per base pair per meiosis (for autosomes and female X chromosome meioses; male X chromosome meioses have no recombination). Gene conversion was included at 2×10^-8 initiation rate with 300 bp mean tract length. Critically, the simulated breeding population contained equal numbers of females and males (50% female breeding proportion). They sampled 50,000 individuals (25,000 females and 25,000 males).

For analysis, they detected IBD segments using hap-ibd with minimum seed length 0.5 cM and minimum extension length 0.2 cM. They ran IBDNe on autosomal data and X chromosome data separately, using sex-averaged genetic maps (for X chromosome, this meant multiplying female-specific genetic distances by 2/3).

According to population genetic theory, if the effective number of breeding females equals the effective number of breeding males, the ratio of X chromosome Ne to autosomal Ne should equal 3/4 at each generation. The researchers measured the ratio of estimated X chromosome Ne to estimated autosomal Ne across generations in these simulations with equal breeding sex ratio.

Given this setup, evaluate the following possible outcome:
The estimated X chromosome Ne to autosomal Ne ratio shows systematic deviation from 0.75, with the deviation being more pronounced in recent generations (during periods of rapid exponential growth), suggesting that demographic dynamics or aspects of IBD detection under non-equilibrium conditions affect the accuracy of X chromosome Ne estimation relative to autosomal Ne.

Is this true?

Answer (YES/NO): NO